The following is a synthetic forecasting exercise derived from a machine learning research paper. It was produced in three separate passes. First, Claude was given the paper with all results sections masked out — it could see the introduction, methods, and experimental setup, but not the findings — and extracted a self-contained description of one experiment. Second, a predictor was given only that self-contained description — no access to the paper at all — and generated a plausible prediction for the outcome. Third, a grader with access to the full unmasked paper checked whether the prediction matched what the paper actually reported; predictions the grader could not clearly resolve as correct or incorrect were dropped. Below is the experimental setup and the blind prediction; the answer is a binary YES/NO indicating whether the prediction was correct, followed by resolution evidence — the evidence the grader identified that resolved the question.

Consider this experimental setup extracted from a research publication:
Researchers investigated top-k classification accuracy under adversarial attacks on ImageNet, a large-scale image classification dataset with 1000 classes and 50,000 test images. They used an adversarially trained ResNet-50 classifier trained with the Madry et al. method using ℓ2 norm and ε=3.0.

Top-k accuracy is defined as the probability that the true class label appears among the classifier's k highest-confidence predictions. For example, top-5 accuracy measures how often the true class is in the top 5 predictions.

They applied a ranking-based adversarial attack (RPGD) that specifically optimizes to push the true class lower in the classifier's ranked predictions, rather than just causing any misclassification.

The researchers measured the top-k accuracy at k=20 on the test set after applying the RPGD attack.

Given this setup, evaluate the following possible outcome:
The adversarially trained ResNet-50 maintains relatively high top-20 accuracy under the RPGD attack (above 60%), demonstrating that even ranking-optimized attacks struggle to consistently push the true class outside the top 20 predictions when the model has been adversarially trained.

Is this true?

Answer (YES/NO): NO